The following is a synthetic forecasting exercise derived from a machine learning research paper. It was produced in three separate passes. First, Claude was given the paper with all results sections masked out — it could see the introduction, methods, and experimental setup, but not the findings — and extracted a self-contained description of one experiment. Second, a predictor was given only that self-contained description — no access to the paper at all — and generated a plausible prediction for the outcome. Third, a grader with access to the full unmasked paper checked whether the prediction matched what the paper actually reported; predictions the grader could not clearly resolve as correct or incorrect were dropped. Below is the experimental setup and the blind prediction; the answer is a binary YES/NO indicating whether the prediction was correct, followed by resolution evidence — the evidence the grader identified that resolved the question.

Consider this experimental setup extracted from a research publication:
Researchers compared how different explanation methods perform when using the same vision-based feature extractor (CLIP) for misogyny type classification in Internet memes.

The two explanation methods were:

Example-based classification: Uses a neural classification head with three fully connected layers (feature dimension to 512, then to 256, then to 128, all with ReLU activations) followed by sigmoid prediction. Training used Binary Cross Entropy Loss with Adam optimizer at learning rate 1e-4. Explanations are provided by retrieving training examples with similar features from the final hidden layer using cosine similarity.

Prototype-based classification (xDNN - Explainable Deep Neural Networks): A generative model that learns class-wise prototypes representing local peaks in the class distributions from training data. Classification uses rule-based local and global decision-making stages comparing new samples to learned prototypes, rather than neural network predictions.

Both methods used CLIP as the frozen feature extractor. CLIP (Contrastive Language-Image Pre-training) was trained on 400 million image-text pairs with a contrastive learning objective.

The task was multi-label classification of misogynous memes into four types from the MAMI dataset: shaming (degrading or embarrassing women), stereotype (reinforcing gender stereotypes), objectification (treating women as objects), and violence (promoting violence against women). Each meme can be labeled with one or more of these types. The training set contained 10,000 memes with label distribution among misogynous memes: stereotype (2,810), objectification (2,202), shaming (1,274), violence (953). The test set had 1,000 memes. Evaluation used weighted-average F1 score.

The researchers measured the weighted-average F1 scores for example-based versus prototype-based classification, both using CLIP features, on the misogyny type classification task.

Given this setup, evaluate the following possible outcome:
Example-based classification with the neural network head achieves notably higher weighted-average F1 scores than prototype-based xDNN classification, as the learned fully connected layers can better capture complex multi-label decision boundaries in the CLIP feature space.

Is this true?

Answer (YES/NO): YES